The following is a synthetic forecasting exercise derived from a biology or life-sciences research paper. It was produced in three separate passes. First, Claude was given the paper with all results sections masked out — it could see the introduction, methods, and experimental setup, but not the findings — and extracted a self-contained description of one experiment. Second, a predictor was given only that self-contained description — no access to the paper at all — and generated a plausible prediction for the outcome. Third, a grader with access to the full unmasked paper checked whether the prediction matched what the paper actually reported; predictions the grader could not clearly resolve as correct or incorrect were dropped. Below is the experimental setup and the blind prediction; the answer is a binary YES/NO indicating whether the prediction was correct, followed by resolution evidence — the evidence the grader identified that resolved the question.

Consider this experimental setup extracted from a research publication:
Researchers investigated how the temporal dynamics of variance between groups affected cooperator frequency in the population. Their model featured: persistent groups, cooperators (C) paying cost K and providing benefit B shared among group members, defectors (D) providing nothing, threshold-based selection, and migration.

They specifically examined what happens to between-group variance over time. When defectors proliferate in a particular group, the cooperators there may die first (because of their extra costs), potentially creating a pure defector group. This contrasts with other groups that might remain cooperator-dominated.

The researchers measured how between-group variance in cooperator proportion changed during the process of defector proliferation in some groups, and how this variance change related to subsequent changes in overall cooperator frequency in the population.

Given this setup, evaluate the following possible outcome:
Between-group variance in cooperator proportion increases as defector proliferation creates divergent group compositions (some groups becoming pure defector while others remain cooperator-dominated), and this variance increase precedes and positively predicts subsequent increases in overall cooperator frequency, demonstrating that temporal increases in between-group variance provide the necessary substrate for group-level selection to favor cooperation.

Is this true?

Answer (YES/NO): NO